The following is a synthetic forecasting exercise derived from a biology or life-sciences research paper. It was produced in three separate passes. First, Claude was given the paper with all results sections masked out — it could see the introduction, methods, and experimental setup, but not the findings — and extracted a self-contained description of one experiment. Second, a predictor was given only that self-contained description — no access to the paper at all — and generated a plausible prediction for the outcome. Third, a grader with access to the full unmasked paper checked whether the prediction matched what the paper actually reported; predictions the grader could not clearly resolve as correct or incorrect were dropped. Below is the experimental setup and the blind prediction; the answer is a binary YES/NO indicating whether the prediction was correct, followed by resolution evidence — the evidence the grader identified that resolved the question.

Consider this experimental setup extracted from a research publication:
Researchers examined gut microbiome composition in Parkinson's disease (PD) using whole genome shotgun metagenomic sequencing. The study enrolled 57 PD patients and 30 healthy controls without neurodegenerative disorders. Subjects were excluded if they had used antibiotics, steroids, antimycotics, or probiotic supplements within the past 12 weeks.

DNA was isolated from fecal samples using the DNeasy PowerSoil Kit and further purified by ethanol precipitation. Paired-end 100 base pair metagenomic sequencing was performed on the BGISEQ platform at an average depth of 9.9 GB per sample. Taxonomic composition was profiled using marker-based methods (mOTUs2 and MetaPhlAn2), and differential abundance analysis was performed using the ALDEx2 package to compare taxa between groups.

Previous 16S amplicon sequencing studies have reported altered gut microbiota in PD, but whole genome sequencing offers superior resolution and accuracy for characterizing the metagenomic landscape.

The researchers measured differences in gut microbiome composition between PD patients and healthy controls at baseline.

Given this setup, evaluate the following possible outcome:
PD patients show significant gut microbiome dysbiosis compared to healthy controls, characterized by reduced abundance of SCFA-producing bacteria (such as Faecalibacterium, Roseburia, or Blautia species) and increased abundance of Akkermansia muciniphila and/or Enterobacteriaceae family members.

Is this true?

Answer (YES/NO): NO